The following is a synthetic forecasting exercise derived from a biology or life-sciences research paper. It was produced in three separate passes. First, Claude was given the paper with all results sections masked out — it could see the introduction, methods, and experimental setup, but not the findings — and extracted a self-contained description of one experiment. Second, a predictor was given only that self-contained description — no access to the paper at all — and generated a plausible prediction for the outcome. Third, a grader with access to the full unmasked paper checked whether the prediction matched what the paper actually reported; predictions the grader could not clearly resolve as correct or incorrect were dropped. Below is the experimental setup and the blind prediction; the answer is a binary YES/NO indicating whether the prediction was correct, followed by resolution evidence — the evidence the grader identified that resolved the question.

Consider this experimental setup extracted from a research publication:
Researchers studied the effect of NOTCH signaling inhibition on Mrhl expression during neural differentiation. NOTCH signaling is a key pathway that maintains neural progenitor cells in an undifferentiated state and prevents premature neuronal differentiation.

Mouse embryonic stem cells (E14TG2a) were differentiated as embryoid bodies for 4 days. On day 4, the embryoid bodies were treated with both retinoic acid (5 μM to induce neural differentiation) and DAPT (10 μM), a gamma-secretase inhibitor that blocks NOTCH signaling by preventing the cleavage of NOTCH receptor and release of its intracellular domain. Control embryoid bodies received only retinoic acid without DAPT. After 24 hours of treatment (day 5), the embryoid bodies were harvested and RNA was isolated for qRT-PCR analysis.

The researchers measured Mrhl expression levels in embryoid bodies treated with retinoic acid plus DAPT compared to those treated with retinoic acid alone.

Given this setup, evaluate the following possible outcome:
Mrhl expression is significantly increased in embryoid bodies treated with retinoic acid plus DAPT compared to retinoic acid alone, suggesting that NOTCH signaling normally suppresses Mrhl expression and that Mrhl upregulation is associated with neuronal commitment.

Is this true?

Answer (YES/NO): NO